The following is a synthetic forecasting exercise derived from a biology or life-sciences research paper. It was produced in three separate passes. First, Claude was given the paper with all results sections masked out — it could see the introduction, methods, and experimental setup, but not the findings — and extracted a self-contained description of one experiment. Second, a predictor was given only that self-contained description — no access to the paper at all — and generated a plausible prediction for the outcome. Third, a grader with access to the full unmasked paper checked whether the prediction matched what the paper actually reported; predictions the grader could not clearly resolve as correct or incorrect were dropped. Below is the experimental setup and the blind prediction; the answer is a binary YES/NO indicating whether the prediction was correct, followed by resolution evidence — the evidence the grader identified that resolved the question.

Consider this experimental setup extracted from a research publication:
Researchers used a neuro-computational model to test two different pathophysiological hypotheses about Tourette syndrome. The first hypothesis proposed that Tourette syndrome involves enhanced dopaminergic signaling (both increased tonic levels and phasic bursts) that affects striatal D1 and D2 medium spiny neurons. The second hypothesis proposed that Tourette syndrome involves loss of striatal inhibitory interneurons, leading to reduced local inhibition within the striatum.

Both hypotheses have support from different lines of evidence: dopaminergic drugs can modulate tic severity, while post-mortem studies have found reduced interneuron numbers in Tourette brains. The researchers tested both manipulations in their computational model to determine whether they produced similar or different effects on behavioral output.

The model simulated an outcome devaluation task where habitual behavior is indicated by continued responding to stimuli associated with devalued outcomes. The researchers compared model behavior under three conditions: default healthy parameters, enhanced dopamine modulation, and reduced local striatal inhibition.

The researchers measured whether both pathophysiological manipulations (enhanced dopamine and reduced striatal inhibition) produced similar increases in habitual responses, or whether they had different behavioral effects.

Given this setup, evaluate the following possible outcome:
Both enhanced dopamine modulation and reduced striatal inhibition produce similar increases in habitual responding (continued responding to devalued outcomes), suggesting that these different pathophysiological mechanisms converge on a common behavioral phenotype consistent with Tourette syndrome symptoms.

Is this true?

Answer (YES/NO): NO